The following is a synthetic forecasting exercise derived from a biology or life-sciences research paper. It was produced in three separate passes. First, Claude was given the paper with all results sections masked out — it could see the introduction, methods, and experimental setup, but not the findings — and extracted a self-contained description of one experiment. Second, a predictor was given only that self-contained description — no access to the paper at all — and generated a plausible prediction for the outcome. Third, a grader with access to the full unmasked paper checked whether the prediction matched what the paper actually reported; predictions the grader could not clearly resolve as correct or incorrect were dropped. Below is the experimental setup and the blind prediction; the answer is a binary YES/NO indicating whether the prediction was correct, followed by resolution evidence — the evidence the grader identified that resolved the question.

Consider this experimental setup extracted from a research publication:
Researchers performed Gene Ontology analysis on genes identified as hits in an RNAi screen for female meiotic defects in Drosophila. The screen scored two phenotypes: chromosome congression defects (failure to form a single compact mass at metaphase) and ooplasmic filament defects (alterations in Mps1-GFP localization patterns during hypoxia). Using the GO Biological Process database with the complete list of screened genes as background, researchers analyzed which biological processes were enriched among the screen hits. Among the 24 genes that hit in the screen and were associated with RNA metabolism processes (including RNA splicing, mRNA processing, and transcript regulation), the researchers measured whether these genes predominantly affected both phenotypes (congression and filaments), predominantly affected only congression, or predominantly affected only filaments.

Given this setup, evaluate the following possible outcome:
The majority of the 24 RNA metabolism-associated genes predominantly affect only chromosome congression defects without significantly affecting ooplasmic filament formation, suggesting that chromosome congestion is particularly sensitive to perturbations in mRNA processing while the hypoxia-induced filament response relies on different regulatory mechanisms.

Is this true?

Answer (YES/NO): YES